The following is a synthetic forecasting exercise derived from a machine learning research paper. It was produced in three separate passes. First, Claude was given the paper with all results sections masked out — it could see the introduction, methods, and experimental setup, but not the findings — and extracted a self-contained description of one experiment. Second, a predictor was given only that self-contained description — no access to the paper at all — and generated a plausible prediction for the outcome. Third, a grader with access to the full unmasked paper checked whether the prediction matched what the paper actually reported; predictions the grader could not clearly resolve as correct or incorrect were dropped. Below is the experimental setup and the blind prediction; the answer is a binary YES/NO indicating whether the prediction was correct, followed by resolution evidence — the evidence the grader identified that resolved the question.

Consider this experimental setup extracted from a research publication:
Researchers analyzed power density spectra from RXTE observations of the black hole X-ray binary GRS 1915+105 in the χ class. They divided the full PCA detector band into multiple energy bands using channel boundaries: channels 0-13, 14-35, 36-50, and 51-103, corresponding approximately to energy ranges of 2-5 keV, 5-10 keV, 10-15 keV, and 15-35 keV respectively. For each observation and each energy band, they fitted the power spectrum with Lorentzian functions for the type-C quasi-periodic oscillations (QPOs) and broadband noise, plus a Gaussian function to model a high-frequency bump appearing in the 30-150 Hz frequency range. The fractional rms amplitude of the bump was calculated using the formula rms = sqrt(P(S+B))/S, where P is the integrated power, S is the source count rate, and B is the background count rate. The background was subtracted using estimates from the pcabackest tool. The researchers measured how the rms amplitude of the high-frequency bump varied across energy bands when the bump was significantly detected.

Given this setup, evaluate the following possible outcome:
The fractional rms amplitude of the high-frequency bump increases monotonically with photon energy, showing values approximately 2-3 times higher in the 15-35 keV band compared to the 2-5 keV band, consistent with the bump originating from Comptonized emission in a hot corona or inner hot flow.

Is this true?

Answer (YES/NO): NO